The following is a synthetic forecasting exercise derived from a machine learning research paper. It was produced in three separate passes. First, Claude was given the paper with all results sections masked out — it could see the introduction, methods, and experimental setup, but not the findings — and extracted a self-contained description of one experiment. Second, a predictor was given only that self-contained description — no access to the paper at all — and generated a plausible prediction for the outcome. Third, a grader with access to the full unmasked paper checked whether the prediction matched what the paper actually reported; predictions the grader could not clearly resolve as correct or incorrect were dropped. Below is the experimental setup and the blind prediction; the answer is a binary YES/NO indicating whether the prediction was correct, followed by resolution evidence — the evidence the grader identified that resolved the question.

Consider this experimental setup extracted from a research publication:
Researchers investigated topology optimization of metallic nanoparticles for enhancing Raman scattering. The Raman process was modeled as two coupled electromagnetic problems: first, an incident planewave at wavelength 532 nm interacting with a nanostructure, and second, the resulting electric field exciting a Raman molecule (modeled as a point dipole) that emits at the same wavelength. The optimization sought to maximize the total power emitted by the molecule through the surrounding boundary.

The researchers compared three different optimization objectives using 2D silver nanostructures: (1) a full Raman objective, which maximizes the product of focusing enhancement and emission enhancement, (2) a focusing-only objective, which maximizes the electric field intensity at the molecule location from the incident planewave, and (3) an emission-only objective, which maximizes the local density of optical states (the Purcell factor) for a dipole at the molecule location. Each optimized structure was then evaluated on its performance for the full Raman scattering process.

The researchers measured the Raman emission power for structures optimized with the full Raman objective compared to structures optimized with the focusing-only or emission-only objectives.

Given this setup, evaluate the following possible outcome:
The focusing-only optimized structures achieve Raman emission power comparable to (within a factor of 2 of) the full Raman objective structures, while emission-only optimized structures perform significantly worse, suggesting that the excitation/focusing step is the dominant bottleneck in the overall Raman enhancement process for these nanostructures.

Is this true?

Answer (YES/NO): NO